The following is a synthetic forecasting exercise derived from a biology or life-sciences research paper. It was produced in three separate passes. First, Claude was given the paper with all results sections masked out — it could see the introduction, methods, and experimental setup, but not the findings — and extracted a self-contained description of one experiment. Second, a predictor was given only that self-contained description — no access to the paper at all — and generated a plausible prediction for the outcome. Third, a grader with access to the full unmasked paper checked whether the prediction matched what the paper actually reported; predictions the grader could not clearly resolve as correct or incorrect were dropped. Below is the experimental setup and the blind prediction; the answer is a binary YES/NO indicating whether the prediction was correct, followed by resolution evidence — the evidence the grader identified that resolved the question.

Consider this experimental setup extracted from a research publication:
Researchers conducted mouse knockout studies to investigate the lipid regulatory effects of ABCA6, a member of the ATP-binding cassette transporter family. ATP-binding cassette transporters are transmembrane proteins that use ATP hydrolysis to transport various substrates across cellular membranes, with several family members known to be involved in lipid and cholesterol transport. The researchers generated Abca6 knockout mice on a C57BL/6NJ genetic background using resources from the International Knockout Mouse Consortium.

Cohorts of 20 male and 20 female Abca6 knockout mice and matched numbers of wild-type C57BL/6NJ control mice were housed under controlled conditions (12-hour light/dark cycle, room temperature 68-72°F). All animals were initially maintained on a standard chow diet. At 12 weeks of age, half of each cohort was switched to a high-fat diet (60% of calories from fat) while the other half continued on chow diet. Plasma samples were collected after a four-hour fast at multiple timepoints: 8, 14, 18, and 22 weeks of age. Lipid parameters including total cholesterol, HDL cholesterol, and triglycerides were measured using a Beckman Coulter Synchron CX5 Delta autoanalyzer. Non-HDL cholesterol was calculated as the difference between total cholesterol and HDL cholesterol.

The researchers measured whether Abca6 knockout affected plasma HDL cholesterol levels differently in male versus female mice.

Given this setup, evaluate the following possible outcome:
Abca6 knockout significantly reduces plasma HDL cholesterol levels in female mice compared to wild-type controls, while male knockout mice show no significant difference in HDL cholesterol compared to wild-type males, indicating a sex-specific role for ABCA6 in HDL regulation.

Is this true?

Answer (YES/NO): NO